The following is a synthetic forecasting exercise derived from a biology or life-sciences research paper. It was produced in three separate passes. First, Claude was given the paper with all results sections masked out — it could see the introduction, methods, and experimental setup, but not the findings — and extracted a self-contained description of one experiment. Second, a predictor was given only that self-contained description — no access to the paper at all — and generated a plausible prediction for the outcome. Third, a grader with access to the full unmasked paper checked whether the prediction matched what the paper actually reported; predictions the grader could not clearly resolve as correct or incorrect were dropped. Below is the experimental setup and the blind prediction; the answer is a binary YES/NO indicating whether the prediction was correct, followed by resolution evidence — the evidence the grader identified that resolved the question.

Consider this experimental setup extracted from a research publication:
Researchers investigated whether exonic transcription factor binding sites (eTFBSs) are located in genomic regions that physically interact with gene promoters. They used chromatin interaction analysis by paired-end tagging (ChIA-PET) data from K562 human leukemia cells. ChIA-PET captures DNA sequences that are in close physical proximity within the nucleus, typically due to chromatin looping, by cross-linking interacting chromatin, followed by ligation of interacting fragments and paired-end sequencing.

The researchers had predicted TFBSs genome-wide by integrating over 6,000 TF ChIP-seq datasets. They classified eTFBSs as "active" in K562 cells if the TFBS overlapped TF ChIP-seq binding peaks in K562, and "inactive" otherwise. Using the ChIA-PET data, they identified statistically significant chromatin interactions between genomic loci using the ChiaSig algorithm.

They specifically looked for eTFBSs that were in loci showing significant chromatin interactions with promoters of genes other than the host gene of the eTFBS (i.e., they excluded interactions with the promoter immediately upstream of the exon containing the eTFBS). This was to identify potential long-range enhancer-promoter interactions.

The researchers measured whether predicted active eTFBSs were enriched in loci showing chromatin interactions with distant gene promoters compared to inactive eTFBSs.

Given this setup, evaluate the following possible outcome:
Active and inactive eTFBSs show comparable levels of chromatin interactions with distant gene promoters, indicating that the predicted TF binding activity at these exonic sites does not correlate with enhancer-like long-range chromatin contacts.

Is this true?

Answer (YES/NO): NO